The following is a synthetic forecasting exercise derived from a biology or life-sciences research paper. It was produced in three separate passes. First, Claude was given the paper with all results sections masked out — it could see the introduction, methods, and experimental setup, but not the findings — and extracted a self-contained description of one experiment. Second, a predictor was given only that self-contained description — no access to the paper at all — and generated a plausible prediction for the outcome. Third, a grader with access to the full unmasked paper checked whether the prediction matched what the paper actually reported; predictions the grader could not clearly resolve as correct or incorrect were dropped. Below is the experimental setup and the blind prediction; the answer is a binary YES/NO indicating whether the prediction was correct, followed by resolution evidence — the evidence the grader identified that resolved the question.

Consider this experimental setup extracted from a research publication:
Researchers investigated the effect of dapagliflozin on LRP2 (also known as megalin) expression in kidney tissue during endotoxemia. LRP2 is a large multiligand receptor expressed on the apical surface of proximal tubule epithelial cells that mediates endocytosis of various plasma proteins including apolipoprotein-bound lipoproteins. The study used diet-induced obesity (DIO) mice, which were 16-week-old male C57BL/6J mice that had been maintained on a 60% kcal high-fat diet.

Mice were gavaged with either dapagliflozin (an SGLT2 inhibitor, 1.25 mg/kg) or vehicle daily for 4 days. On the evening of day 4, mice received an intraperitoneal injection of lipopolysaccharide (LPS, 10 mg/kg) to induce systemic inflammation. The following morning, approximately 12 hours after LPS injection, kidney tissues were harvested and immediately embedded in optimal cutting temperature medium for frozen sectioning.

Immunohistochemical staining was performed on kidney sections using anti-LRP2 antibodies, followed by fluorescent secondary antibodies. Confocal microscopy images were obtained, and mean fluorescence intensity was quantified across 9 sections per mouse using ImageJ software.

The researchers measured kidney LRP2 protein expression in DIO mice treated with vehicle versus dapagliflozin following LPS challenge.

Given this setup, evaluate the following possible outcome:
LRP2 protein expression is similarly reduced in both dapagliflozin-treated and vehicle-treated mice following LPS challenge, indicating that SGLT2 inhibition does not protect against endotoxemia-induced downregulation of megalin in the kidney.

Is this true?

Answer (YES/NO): NO